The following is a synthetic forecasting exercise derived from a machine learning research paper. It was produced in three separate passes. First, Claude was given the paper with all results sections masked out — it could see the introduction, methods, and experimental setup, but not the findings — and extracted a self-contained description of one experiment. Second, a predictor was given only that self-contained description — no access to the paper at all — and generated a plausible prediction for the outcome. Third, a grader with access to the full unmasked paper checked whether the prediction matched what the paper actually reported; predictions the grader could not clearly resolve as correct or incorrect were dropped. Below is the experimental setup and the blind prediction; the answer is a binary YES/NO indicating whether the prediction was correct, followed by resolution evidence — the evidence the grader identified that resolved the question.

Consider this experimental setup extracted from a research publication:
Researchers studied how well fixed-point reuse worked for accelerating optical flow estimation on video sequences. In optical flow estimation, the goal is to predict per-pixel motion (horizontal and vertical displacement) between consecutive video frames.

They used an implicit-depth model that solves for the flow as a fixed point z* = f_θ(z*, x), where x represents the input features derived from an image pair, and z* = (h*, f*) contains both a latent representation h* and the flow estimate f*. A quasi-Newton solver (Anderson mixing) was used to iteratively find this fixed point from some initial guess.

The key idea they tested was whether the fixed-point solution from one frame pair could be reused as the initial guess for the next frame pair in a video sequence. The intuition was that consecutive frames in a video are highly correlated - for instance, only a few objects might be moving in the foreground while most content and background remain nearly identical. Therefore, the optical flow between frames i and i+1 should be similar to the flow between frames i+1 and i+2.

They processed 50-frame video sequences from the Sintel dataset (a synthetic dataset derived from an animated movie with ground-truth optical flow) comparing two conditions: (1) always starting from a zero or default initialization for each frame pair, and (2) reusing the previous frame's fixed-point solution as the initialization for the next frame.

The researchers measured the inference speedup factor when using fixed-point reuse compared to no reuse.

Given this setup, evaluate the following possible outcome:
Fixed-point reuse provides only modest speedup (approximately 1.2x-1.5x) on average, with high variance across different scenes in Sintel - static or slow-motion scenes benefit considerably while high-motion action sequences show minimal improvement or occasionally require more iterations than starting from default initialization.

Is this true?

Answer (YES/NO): NO